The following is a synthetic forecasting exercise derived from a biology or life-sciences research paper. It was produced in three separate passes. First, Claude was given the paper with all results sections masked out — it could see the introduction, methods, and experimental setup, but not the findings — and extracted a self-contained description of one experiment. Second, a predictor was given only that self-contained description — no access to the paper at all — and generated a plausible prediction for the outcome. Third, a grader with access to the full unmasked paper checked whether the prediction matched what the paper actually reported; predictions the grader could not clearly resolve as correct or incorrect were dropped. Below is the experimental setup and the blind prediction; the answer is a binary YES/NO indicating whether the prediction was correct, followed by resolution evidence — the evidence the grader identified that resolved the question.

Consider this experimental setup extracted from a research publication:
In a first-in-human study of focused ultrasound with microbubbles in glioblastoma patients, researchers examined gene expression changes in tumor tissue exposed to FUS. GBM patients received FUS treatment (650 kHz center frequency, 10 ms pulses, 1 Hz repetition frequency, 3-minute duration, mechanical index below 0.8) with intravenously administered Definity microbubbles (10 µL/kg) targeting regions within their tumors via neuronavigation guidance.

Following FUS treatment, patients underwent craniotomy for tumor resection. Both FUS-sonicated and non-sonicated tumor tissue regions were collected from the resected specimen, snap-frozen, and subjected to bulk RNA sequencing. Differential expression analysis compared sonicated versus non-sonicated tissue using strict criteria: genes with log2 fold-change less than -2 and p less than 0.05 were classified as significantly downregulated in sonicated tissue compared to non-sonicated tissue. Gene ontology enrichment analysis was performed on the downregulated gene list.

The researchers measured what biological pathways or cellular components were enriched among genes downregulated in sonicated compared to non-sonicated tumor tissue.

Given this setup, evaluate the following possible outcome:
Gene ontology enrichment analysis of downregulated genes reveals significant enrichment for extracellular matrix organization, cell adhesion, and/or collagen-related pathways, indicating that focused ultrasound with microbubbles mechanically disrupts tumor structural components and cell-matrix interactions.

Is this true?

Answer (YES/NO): YES